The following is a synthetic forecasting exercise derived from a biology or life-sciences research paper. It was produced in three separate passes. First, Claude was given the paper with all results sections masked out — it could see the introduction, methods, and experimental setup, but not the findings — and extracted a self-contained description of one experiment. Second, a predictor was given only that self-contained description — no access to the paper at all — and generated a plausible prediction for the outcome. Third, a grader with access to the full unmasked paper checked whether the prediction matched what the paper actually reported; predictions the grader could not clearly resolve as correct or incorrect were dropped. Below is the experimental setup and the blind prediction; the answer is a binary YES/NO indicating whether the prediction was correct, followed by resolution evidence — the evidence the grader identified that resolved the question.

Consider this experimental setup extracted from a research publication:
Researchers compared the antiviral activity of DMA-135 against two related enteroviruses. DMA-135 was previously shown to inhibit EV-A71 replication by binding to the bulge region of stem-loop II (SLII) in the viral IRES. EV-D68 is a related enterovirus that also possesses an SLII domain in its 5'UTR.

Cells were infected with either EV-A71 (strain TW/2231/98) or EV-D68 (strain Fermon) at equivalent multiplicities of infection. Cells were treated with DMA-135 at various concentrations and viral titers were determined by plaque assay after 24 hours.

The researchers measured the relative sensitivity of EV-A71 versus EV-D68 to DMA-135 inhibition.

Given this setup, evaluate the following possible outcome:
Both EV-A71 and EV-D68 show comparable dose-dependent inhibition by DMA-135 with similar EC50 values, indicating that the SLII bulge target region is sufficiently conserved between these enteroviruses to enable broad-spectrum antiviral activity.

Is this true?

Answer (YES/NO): NO